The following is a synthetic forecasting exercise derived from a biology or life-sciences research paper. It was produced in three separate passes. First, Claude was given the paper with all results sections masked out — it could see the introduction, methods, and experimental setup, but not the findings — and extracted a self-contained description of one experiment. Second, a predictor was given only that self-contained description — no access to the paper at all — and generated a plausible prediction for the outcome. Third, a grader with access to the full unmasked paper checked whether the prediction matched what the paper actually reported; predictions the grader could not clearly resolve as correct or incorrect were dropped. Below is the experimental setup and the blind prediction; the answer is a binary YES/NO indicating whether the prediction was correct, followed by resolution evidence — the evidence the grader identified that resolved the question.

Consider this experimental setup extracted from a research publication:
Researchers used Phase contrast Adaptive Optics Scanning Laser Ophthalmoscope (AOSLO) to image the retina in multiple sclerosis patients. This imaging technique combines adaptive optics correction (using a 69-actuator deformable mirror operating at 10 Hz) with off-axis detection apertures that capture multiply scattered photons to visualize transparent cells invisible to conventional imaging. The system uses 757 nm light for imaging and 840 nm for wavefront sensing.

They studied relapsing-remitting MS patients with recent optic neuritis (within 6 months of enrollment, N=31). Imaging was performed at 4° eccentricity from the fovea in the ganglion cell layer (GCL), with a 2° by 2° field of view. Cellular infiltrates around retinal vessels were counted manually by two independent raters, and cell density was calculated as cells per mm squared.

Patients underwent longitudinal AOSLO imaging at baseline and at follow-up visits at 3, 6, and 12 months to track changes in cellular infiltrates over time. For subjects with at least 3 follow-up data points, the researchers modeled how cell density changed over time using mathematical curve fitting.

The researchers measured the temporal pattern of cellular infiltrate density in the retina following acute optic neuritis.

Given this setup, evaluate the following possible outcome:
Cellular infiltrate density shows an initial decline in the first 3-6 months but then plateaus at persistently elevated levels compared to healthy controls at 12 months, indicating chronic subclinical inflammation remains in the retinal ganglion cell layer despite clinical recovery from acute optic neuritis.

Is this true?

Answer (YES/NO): NO